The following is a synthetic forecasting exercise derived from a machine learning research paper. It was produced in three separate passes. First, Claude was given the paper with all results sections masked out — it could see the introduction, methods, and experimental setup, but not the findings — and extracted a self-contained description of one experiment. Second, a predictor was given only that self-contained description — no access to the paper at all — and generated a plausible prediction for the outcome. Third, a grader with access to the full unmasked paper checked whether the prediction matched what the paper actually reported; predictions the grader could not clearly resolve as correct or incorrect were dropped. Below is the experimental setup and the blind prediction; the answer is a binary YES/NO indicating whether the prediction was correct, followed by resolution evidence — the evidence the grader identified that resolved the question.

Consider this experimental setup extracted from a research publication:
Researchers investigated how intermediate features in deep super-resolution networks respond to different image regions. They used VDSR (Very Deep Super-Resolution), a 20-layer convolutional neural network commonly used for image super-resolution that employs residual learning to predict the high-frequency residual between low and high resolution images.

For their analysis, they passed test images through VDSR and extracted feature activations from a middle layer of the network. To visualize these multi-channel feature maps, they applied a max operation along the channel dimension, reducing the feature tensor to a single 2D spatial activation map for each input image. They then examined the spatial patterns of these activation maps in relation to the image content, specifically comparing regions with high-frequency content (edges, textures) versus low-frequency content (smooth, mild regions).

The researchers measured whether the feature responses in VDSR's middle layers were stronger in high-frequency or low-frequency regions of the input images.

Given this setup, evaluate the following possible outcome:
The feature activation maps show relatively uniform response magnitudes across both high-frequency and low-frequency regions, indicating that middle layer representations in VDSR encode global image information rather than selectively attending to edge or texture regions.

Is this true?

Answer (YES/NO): NO